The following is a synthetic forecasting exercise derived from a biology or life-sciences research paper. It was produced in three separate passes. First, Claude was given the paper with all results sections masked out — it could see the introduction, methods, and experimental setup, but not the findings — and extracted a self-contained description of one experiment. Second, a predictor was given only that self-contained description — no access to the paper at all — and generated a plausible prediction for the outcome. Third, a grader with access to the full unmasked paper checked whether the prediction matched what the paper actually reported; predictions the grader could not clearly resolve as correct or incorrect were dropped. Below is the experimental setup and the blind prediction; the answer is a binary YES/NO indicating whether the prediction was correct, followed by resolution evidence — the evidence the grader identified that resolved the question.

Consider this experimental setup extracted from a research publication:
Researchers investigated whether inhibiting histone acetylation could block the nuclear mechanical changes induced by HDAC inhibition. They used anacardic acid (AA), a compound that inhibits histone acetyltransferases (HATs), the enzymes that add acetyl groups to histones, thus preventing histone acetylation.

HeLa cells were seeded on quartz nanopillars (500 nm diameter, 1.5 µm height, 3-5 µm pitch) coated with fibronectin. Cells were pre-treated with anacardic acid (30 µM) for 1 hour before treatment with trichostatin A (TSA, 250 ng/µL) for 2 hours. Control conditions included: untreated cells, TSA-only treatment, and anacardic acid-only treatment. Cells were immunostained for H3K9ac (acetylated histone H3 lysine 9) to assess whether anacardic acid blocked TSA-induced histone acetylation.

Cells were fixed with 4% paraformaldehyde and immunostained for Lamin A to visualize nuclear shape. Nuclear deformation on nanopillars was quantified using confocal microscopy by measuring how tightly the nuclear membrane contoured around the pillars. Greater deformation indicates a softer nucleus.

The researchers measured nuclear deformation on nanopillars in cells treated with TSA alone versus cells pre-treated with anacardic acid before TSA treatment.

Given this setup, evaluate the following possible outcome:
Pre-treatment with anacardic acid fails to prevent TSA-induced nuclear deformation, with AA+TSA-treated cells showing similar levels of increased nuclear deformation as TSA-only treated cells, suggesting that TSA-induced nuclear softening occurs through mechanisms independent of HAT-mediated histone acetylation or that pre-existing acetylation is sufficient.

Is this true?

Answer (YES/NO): NO